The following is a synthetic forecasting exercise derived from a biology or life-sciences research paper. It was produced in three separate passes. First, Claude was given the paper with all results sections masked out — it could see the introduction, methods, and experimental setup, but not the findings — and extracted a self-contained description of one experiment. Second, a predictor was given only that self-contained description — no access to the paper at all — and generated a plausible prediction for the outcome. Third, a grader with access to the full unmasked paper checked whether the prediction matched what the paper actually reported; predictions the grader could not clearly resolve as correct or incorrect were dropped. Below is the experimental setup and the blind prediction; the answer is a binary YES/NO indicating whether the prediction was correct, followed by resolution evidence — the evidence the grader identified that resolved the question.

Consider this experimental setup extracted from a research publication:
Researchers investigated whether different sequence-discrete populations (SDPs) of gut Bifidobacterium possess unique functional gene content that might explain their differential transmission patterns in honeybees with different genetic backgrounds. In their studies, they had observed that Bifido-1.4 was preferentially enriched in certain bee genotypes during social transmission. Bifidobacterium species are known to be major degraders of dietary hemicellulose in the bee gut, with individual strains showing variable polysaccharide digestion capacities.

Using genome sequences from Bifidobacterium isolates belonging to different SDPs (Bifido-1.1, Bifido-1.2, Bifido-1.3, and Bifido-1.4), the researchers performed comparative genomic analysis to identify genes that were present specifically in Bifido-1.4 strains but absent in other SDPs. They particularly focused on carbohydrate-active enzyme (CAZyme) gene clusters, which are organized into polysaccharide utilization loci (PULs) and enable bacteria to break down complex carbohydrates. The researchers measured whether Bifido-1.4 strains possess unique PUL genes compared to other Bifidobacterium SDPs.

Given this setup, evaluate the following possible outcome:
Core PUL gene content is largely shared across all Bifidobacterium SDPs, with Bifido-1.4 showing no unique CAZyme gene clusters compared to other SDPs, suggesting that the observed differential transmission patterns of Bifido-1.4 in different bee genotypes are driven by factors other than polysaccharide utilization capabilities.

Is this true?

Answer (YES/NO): NO